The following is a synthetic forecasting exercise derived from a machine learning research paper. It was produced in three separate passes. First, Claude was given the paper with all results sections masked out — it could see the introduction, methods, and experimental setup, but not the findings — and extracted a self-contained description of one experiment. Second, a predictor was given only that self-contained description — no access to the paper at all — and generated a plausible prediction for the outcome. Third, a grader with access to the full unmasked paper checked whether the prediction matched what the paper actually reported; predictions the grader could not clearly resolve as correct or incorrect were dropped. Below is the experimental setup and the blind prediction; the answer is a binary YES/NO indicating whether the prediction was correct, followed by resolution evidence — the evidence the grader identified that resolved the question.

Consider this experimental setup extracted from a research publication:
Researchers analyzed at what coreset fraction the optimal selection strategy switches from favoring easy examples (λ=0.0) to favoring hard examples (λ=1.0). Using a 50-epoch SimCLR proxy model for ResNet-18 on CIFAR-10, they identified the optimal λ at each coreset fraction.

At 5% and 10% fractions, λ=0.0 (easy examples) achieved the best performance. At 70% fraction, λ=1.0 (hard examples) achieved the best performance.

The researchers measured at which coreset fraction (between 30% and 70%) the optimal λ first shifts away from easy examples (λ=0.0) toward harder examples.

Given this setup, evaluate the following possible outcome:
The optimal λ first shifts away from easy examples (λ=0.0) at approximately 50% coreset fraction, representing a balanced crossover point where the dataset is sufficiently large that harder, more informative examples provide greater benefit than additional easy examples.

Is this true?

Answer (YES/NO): NO